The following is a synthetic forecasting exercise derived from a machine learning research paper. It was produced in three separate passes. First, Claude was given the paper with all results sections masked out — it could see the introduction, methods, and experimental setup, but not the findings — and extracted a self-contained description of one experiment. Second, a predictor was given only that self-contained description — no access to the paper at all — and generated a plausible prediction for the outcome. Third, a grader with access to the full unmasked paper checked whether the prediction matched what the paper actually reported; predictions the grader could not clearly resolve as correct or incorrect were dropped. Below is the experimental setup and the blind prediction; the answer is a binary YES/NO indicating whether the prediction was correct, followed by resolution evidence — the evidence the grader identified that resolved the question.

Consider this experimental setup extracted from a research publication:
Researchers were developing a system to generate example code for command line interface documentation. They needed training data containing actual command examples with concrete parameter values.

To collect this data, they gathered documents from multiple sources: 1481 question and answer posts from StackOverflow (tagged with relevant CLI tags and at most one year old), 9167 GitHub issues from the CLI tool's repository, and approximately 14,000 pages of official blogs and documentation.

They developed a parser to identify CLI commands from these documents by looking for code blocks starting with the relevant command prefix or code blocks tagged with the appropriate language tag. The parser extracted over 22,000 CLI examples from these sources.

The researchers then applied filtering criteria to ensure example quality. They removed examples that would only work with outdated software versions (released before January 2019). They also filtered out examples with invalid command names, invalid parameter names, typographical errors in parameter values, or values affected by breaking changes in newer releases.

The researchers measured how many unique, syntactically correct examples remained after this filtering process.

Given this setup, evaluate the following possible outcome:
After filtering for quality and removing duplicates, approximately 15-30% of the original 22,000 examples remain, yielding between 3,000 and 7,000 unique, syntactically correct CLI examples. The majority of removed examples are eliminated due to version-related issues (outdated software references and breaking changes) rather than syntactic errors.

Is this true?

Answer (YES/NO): NO